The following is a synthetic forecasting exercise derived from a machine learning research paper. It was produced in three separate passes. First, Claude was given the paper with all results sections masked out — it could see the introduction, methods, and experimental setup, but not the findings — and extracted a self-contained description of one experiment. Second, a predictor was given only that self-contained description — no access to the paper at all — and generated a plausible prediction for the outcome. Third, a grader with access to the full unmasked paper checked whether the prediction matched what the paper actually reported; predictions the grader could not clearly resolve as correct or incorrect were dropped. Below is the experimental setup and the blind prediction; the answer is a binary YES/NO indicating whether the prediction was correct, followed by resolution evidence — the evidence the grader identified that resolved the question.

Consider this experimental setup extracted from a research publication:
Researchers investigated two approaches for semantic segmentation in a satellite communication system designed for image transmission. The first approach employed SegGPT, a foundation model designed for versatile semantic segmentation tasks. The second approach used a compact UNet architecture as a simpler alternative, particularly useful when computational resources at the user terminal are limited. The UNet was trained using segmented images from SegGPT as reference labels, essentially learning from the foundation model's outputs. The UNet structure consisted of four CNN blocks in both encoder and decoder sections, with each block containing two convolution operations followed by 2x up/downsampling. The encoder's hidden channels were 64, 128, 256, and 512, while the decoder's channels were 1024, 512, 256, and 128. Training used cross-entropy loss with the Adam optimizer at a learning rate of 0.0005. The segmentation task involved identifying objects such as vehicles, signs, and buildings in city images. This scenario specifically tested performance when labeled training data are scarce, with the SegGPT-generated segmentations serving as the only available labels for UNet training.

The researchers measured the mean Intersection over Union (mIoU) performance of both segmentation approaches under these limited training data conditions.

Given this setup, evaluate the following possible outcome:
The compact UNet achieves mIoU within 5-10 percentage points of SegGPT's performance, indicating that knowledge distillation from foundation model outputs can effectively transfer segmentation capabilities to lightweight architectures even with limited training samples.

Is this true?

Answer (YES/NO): NO